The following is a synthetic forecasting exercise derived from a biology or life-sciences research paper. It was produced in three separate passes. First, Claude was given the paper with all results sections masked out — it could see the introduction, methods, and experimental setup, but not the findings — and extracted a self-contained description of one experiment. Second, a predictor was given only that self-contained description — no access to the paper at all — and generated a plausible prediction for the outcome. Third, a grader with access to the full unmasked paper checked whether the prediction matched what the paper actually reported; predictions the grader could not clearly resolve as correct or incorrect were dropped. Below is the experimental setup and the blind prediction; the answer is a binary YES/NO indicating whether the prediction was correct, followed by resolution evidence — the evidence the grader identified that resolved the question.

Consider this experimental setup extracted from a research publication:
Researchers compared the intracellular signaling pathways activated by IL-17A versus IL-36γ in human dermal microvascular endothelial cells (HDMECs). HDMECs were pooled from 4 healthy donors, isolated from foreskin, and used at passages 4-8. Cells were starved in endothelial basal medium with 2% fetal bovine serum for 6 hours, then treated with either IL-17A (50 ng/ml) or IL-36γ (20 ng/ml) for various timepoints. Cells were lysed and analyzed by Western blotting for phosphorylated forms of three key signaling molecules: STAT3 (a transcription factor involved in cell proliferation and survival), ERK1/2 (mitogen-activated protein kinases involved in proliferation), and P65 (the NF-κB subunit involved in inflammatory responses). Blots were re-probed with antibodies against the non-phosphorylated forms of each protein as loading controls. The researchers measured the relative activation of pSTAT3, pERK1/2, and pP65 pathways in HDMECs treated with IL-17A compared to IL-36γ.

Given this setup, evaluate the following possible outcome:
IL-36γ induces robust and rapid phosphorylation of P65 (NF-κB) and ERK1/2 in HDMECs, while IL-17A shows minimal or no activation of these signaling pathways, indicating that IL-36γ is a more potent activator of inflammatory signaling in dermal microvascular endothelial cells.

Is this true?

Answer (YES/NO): NO